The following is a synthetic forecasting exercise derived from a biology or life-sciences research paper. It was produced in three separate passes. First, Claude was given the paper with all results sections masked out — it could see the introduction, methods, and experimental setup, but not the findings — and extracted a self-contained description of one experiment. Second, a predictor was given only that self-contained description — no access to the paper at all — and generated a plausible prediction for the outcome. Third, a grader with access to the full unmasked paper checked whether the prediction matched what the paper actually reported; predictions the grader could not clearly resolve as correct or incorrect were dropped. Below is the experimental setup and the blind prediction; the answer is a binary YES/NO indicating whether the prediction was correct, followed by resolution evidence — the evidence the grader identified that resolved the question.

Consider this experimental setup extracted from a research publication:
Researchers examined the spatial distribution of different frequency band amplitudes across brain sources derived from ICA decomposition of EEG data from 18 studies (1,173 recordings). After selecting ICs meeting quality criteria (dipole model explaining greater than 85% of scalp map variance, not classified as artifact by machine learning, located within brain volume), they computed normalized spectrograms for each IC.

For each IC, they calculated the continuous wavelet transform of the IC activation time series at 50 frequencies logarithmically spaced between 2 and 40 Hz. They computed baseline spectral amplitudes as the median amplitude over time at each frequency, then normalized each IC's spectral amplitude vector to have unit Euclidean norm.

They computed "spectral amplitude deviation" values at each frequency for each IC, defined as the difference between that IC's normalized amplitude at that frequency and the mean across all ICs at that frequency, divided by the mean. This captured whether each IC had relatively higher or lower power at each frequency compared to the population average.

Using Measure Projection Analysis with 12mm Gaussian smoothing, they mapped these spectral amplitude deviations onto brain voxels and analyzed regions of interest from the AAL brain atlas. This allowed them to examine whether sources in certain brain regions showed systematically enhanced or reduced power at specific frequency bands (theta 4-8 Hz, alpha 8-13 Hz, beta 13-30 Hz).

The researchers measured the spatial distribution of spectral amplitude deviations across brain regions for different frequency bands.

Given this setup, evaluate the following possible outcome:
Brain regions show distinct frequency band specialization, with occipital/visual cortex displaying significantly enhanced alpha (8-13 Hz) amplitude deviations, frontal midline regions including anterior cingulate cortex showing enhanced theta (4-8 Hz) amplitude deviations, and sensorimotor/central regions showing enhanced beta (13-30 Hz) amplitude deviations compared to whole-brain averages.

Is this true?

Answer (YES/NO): YES